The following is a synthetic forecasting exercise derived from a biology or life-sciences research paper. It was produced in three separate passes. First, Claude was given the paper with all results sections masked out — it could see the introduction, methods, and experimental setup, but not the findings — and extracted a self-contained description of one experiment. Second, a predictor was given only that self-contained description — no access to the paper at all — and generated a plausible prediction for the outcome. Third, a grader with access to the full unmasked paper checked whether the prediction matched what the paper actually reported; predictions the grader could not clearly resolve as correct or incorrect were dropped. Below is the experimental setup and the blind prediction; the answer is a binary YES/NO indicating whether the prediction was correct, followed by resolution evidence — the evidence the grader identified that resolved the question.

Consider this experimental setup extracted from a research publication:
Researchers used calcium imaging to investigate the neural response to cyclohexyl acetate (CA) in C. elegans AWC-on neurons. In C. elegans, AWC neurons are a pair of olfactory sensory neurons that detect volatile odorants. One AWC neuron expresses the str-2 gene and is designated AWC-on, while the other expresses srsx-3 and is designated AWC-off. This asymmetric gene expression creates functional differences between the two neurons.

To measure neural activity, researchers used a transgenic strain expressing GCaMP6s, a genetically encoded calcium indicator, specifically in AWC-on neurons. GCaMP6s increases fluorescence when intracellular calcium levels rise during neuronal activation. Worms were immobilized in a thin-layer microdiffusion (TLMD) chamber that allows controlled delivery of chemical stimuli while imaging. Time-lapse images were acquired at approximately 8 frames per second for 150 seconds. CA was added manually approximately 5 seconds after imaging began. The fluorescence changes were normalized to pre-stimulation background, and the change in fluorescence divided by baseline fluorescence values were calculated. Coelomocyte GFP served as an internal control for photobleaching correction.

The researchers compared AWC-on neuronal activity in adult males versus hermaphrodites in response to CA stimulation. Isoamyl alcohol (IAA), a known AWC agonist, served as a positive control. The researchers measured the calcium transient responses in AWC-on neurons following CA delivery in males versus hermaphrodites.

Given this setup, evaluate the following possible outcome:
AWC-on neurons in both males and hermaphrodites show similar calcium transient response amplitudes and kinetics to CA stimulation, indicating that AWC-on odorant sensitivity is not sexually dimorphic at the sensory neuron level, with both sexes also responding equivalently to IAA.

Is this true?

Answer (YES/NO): NO